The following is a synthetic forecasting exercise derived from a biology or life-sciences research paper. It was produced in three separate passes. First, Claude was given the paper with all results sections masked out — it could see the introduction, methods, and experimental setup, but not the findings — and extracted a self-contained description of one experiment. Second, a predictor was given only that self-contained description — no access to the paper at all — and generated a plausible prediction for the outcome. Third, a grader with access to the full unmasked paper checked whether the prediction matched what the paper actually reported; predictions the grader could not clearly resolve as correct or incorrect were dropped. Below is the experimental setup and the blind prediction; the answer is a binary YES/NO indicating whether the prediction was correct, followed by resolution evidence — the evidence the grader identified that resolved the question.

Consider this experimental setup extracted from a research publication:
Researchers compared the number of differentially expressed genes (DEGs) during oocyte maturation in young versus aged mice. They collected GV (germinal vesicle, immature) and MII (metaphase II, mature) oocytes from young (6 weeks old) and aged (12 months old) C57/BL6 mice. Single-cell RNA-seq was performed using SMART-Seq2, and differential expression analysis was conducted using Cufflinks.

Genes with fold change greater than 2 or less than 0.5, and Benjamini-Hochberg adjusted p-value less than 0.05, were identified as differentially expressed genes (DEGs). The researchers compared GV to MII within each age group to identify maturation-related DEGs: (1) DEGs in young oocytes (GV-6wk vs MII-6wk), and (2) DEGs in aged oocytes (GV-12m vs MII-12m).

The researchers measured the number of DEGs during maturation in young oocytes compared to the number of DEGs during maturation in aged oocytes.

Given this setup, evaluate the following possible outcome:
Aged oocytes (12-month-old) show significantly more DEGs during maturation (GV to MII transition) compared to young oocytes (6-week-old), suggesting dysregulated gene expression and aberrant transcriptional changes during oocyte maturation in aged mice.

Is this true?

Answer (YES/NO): NO